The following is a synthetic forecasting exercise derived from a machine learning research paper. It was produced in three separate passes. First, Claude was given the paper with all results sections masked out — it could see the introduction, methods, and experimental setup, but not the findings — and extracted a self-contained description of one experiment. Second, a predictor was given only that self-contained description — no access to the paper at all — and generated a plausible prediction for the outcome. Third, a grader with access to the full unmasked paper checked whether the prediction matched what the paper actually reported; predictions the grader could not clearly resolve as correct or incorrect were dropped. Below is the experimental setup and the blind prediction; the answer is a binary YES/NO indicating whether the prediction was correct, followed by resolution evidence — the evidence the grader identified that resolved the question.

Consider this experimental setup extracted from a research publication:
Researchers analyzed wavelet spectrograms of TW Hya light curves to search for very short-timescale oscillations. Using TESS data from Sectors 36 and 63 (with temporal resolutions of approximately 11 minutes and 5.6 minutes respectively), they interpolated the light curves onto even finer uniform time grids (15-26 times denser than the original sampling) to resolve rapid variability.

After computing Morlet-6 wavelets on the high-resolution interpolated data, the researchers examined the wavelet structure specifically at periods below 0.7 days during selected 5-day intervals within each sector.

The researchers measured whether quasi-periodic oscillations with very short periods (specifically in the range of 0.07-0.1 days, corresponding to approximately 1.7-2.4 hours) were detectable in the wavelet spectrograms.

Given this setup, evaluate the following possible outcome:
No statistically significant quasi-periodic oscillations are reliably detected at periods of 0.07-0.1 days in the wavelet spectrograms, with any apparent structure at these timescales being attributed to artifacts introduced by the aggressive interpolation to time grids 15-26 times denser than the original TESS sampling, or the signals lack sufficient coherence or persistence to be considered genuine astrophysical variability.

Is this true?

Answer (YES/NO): NO